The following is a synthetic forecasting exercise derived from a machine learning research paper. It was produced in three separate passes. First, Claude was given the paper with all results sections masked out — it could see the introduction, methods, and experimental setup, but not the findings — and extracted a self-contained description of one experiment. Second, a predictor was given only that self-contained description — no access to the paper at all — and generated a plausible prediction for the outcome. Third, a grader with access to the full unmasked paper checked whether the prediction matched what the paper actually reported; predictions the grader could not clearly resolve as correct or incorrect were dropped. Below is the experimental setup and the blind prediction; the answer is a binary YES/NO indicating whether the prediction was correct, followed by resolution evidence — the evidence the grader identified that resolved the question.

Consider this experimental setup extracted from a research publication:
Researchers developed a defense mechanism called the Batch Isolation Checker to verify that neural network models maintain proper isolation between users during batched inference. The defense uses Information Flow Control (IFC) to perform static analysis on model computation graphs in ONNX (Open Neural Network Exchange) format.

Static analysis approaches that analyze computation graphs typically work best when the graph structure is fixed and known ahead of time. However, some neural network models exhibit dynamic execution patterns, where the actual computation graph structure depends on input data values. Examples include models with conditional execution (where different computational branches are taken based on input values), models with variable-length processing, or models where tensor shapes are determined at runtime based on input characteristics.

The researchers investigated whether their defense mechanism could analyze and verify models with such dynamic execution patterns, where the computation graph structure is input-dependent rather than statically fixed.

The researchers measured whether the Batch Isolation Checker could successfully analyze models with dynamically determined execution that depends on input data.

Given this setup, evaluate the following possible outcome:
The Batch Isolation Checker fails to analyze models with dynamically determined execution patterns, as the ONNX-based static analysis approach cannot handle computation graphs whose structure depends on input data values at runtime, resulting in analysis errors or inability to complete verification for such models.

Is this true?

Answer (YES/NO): YES